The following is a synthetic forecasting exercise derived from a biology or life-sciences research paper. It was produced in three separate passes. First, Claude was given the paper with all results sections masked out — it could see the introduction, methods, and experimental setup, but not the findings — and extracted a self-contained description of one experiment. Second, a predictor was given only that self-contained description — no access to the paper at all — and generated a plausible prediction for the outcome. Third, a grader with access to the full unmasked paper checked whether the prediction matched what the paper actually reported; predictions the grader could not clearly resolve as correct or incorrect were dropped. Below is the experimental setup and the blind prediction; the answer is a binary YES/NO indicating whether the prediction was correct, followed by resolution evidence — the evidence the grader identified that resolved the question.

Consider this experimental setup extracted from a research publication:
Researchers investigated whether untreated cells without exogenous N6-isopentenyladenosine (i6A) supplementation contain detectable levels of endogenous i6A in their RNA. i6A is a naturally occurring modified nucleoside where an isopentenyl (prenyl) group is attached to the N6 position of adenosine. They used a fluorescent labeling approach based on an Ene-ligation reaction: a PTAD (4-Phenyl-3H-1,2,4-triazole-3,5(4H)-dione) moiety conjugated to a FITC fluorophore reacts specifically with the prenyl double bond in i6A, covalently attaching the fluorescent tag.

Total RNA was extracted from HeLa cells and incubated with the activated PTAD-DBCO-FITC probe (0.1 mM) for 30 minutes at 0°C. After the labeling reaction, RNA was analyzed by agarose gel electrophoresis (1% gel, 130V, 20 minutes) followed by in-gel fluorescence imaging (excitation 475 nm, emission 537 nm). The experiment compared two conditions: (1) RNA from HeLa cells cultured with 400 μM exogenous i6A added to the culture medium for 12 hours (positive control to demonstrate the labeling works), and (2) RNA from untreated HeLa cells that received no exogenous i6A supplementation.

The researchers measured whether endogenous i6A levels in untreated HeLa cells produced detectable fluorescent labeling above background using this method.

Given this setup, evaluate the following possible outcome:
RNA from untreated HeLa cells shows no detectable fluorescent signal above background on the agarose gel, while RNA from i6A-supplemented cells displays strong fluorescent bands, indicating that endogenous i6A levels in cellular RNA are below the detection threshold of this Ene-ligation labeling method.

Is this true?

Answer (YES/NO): YES